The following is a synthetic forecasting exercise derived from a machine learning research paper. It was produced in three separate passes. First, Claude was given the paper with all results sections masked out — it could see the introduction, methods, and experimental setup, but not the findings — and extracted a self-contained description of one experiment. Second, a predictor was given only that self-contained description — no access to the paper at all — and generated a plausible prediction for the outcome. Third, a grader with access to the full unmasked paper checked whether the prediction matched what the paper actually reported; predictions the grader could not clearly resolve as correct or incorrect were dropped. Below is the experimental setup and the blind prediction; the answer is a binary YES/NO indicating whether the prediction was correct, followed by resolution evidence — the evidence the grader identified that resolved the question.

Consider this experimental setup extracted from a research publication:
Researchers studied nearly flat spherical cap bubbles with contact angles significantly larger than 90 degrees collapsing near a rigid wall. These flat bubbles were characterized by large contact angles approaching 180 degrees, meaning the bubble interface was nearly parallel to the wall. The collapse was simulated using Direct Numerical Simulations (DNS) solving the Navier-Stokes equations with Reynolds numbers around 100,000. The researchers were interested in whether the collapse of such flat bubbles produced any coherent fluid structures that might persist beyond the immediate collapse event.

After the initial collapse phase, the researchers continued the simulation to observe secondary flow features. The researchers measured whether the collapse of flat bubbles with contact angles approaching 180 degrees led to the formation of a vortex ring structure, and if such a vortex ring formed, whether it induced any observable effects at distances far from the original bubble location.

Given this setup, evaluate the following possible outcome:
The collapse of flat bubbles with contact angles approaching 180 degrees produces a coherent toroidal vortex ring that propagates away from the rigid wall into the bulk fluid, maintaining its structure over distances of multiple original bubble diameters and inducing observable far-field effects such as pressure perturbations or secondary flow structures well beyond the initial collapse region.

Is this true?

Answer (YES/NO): YES